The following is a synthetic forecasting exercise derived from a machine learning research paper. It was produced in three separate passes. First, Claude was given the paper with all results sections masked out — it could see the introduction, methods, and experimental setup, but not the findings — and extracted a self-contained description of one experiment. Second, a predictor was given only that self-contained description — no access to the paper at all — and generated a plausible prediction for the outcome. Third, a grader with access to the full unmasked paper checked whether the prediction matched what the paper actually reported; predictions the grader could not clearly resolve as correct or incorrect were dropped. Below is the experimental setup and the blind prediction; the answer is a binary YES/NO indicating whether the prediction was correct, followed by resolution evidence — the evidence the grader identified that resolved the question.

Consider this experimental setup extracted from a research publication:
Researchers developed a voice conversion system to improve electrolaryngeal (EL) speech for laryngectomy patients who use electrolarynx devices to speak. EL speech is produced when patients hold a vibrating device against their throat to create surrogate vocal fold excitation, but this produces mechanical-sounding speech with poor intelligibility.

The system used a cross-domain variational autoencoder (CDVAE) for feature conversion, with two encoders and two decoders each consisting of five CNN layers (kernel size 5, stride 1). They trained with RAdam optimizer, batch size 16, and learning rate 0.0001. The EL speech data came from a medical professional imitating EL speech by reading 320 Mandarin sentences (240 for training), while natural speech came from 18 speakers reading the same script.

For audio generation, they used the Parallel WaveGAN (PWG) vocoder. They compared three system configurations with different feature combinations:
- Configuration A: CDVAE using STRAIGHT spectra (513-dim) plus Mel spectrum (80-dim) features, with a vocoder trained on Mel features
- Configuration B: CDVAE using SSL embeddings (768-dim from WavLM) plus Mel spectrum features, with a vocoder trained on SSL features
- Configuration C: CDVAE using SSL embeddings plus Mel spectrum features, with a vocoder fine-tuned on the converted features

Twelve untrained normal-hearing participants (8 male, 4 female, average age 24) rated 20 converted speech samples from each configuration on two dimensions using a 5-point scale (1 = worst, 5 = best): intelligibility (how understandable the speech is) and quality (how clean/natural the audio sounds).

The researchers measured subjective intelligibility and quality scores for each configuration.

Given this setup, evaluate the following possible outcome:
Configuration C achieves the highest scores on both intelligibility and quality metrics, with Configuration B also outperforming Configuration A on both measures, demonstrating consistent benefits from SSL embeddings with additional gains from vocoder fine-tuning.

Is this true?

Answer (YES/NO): NO